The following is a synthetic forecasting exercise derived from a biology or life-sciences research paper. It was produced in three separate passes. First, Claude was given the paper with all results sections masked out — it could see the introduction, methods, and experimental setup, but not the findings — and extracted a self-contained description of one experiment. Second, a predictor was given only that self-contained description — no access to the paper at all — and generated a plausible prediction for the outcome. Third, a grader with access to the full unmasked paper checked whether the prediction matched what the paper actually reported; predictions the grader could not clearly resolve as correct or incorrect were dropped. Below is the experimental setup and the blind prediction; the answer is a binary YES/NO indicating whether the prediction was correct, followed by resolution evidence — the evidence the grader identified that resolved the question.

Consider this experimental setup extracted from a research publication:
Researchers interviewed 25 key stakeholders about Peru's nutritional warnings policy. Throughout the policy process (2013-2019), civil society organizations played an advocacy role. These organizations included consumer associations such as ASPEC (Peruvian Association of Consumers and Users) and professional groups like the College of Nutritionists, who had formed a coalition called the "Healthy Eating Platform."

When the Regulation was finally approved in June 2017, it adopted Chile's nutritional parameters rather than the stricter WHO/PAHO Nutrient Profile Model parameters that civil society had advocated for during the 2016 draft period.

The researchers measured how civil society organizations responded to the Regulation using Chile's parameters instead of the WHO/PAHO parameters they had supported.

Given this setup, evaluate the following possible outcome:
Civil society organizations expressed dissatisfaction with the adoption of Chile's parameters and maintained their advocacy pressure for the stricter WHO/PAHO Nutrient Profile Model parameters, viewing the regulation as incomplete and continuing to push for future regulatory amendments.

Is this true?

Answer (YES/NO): NO